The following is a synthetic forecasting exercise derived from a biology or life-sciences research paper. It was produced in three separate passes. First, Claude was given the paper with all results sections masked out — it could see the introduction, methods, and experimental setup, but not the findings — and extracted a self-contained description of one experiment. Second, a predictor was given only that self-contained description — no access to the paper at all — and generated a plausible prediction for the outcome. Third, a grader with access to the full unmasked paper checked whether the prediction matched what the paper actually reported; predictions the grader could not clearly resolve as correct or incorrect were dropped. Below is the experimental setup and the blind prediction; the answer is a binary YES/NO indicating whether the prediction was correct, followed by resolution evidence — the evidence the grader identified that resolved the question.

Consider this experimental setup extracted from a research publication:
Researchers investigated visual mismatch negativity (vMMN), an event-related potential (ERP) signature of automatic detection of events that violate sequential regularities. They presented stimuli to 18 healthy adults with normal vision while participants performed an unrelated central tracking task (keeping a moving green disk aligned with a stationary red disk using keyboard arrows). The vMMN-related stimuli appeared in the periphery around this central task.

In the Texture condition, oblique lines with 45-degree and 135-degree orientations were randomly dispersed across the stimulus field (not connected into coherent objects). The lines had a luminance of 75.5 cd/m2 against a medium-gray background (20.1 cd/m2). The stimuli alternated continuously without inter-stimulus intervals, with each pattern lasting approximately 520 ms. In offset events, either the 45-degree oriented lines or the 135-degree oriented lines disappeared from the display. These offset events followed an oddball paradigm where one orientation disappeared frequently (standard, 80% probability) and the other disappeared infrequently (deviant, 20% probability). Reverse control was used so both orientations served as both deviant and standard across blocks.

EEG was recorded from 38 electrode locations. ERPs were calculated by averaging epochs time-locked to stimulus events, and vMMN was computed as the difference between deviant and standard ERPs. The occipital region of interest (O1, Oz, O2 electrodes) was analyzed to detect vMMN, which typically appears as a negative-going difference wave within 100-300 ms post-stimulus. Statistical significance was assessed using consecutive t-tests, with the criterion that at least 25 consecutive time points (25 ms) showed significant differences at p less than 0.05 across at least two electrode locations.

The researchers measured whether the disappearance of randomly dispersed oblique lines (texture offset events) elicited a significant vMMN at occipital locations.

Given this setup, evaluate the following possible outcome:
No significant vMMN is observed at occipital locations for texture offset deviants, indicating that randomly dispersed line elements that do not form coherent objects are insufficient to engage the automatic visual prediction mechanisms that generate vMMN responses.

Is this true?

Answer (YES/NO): NO